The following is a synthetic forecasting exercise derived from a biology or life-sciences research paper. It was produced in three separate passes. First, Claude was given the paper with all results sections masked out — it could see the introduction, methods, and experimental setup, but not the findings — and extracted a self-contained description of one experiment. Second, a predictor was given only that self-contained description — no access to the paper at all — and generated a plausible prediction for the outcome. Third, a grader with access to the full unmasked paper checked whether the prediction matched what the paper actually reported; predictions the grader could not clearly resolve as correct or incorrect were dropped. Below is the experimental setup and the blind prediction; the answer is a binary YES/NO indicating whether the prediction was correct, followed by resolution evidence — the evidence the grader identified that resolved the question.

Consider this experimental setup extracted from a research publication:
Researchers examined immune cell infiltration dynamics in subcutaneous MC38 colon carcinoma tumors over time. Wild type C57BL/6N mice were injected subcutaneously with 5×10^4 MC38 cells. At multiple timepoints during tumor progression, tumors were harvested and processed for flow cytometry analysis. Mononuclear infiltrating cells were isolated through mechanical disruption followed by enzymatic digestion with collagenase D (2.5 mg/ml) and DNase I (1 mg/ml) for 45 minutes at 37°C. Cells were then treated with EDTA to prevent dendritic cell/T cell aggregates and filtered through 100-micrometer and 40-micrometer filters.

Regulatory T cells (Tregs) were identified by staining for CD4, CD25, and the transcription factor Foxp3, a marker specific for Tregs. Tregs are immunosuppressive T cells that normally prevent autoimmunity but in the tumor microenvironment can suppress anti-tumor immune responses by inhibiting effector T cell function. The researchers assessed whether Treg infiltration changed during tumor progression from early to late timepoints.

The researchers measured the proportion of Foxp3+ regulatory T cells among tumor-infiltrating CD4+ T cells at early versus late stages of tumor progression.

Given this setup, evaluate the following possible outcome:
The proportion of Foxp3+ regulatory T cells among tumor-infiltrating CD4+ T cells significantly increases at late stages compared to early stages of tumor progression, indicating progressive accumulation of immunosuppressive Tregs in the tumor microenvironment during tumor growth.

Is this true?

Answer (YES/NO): NO